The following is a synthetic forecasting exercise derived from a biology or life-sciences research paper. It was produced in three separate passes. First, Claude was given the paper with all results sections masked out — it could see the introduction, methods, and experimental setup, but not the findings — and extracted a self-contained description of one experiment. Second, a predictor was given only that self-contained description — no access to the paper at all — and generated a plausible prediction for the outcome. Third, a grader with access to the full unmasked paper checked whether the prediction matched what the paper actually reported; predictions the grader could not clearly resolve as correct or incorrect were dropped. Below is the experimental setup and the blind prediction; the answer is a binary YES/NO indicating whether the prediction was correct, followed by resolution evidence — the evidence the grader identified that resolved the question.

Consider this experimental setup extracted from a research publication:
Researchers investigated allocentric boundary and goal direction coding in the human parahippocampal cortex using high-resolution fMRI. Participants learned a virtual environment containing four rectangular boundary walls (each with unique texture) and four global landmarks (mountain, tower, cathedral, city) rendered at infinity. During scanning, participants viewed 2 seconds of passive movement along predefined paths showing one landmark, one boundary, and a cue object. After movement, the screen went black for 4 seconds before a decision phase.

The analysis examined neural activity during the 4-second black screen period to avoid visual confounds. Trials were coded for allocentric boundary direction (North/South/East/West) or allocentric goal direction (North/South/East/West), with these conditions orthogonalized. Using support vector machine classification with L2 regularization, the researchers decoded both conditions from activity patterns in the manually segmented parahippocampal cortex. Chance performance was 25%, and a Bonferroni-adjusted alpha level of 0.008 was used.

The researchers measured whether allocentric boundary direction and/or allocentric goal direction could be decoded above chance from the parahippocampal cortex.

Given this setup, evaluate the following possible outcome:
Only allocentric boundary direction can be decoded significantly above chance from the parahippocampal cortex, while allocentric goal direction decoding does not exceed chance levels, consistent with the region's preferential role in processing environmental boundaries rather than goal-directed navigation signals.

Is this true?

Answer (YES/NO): NO